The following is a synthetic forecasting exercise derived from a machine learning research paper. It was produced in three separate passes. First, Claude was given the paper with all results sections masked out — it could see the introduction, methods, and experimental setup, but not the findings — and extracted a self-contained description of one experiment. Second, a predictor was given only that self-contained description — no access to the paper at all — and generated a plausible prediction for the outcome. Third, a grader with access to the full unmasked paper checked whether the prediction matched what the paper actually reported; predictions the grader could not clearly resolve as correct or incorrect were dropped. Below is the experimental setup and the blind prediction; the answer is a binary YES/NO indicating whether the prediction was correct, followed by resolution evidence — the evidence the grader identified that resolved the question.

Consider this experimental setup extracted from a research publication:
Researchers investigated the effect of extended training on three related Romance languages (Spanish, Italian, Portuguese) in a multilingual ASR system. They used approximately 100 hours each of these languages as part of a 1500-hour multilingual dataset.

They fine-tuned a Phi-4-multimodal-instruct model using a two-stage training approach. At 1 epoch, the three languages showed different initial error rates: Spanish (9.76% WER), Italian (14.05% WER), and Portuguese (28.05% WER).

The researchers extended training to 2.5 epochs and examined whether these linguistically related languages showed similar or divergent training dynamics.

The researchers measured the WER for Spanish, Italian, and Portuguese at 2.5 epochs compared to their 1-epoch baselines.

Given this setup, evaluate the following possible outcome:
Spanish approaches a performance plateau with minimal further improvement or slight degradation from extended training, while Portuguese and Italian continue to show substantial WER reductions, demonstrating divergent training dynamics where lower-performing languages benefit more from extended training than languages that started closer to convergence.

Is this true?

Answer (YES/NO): NO